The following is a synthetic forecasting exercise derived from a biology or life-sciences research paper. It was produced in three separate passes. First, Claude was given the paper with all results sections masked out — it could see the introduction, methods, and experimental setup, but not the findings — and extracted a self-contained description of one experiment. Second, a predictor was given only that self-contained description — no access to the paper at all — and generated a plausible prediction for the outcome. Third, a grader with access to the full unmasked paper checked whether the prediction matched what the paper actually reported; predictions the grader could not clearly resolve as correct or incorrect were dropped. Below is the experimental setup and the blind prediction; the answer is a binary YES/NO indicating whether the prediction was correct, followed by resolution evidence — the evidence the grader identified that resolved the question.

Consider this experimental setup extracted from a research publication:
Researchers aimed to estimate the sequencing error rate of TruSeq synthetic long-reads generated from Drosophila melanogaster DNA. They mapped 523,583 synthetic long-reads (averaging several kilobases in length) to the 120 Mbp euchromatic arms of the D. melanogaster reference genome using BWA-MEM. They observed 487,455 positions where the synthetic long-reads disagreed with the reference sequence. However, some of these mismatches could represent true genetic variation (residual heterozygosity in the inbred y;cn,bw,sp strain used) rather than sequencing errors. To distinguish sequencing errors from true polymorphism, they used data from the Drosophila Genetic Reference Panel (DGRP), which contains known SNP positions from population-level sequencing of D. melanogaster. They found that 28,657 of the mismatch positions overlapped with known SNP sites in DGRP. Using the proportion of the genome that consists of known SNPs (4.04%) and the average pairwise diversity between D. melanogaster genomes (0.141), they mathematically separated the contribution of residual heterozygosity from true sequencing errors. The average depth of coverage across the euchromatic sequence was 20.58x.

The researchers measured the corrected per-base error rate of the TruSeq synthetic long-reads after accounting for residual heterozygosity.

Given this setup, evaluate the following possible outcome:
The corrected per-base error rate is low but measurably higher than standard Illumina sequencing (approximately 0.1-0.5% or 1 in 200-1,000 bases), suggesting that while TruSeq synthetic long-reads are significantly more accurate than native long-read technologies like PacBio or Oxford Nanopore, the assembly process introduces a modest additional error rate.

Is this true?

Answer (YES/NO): NO